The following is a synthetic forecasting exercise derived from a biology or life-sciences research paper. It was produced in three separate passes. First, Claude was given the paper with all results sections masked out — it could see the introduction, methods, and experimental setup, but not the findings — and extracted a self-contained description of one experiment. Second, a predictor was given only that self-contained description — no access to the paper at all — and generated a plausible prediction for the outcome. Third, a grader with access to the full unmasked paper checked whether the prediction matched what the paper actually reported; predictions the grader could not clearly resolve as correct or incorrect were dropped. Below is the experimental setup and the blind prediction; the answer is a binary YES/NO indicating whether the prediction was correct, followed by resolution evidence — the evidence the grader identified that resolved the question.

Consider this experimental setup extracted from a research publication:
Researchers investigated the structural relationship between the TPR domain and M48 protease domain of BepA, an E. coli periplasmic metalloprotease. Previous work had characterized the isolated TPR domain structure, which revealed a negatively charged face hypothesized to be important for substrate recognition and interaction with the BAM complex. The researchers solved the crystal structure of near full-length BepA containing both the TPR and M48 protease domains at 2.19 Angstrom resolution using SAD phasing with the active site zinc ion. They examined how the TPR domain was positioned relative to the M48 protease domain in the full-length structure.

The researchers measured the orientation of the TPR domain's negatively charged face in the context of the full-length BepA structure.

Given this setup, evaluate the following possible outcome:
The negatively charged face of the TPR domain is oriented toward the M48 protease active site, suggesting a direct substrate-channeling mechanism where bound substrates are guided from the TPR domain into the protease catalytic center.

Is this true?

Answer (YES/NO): NO